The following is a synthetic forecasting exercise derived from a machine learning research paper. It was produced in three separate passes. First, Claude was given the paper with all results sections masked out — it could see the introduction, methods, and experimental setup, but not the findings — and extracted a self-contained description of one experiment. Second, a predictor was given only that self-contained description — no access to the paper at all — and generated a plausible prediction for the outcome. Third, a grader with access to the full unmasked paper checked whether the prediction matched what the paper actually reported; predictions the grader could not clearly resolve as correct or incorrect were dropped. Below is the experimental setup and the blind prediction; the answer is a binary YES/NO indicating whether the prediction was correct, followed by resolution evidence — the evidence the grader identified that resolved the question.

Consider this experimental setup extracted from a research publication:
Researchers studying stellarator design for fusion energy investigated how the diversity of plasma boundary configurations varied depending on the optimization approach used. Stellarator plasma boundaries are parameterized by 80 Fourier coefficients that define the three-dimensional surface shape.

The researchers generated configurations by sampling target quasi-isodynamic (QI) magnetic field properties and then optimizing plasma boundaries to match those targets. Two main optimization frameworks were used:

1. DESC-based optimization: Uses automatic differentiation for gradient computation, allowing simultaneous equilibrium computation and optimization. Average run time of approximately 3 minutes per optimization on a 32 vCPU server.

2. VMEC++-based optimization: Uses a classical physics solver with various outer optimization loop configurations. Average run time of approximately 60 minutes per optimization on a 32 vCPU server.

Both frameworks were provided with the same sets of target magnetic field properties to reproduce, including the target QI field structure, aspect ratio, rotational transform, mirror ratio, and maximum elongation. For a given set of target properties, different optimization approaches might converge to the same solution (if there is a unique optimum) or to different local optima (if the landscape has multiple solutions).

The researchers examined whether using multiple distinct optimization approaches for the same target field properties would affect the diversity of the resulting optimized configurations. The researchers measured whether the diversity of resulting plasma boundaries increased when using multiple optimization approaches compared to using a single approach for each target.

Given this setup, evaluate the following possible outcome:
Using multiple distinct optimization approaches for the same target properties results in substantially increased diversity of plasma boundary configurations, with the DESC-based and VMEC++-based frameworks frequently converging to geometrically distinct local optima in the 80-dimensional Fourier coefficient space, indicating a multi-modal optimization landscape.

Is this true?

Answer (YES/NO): YES